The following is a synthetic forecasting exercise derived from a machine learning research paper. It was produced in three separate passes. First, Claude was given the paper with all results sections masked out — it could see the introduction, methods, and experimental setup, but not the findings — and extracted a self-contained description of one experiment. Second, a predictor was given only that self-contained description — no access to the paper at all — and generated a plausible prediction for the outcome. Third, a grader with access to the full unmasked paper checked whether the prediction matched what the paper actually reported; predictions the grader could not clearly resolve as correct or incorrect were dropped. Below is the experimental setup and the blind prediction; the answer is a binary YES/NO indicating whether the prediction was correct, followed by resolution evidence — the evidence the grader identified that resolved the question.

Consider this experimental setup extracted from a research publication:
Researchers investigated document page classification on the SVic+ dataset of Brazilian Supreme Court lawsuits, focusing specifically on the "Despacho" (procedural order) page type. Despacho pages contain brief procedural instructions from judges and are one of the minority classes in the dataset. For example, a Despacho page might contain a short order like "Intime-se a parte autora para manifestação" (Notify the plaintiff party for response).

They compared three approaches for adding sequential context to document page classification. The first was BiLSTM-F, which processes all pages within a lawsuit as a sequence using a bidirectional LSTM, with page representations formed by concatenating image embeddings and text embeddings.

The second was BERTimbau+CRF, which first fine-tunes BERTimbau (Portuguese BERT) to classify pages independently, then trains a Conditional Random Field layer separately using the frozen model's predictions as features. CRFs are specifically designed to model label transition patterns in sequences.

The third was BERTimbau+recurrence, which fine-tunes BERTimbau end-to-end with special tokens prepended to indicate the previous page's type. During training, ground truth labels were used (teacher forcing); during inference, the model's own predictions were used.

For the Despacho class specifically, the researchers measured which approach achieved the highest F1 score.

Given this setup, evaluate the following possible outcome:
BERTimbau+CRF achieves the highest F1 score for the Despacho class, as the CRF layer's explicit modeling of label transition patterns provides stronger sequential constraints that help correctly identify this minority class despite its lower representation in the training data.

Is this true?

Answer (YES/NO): YES